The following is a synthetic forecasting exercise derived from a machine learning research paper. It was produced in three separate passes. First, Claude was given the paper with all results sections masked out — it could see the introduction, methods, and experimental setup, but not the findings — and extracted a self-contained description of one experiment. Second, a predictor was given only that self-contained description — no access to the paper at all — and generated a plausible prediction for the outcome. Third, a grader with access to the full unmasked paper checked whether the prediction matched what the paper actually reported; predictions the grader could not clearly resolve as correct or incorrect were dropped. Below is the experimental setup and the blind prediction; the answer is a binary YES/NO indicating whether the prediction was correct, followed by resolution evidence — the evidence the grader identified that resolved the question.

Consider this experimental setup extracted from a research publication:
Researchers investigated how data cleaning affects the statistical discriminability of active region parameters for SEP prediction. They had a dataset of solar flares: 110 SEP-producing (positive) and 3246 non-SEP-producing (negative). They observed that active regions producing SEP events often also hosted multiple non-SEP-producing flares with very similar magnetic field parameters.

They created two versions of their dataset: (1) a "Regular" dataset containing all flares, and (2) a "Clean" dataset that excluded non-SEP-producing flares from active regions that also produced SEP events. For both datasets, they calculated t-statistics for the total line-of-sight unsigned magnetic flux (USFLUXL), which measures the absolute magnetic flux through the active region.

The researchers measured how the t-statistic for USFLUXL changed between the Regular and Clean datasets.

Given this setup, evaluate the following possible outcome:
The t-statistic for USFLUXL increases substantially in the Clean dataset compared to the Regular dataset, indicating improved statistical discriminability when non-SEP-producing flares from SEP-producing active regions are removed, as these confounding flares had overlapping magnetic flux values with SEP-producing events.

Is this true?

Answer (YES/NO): YES